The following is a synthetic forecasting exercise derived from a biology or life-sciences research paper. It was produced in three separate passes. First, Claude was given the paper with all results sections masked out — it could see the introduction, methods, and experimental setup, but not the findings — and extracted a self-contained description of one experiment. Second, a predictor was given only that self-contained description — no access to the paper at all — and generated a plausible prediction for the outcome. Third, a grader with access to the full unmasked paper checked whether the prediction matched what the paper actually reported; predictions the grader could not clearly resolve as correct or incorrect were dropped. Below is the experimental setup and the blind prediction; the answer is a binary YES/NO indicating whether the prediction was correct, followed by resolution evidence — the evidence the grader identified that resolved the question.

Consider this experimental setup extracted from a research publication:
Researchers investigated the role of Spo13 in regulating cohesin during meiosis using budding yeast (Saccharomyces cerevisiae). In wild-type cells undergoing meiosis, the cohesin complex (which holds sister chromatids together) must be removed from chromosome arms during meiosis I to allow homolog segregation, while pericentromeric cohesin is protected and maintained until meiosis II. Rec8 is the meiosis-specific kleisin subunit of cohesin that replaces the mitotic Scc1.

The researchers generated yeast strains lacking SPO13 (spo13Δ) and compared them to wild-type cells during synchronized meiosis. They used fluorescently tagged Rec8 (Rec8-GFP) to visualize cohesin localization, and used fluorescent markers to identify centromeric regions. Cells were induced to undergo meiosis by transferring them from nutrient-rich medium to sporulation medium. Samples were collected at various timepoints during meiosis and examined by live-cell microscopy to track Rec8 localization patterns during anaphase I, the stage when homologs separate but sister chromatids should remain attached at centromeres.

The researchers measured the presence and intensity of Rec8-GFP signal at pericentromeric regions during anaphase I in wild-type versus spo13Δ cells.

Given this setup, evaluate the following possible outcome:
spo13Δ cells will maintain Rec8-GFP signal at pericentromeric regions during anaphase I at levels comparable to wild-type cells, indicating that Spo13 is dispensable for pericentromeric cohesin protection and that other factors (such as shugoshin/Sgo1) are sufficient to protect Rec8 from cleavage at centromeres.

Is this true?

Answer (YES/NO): NO